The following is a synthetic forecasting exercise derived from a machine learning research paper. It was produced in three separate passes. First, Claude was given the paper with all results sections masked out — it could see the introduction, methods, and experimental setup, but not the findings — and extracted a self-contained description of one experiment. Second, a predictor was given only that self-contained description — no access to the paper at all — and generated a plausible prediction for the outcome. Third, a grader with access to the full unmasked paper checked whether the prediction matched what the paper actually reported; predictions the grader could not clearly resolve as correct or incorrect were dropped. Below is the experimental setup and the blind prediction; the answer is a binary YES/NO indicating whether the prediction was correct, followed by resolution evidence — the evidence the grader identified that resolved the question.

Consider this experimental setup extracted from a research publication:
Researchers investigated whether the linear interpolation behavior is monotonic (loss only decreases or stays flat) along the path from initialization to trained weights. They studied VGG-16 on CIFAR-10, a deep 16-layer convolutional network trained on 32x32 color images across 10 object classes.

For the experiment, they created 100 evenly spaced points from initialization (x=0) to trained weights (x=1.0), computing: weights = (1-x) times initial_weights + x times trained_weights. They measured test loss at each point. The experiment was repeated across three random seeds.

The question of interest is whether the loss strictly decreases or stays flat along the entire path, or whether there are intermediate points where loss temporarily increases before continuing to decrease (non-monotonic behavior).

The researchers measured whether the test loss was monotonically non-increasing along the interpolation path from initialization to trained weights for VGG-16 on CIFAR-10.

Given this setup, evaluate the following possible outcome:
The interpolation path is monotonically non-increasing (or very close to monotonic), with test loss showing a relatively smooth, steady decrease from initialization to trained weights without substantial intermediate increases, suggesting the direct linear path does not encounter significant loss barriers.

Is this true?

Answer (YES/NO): NO